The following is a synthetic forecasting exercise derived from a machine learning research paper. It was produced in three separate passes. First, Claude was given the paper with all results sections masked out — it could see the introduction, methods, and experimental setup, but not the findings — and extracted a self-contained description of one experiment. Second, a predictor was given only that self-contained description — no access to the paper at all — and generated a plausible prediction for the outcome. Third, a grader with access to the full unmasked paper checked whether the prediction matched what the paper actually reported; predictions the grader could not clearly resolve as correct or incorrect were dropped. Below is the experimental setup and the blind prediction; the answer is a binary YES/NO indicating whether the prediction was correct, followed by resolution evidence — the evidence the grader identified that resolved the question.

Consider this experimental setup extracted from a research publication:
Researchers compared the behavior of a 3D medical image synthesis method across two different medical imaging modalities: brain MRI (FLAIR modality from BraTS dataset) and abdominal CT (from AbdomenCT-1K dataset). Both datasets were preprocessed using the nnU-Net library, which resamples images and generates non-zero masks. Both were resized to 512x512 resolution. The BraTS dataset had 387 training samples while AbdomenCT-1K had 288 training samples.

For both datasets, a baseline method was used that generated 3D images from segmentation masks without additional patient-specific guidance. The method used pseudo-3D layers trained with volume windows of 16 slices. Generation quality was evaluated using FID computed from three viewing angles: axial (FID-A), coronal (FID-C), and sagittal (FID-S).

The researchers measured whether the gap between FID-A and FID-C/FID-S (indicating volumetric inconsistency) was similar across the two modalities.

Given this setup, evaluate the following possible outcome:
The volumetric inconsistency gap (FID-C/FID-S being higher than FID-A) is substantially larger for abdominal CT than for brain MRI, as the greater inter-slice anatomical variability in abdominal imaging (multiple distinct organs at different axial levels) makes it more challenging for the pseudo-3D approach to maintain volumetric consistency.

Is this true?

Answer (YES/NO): NO